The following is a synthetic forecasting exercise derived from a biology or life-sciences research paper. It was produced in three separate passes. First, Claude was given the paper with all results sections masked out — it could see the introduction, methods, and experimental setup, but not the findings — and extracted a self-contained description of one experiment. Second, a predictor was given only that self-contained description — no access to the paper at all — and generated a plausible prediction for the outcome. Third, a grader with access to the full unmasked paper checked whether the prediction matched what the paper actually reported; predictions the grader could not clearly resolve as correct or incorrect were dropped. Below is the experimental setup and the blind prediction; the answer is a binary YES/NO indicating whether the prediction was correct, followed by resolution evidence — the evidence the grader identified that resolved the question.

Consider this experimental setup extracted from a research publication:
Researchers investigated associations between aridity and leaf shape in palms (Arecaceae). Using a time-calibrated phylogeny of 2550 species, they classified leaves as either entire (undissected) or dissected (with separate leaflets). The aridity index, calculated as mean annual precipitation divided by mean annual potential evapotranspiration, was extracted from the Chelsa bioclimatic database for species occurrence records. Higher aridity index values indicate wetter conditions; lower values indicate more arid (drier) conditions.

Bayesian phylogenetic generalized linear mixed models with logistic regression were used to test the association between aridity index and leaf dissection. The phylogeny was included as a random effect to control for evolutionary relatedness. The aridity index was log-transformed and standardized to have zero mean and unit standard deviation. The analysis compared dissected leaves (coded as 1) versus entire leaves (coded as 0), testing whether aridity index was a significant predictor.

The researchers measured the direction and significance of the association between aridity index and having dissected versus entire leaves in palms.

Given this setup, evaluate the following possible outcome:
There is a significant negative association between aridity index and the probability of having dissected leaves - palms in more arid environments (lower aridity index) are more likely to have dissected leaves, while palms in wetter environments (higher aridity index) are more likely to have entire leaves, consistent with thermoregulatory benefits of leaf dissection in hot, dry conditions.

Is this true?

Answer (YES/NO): NO